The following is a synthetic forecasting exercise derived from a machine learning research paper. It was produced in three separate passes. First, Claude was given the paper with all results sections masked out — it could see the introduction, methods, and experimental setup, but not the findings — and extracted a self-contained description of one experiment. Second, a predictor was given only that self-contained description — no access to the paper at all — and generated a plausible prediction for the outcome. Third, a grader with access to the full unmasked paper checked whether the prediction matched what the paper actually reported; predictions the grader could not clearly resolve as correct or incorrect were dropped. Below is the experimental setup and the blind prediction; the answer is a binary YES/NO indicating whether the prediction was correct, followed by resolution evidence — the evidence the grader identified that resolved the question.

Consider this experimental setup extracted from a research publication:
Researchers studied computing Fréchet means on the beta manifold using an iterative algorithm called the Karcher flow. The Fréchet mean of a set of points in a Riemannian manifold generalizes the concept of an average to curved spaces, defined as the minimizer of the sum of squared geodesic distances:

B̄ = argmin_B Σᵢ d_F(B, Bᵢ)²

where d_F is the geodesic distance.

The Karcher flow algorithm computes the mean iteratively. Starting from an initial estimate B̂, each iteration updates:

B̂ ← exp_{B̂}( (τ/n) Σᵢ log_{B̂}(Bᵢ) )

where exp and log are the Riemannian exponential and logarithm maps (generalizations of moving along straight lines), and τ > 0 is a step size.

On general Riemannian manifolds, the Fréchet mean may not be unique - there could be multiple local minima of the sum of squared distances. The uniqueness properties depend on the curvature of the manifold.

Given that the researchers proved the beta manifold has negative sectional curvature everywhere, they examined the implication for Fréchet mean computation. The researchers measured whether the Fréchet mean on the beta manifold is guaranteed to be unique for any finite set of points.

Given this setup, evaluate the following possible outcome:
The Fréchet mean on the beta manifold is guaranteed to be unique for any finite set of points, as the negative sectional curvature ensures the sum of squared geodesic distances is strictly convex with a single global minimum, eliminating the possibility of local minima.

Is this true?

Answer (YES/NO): YES